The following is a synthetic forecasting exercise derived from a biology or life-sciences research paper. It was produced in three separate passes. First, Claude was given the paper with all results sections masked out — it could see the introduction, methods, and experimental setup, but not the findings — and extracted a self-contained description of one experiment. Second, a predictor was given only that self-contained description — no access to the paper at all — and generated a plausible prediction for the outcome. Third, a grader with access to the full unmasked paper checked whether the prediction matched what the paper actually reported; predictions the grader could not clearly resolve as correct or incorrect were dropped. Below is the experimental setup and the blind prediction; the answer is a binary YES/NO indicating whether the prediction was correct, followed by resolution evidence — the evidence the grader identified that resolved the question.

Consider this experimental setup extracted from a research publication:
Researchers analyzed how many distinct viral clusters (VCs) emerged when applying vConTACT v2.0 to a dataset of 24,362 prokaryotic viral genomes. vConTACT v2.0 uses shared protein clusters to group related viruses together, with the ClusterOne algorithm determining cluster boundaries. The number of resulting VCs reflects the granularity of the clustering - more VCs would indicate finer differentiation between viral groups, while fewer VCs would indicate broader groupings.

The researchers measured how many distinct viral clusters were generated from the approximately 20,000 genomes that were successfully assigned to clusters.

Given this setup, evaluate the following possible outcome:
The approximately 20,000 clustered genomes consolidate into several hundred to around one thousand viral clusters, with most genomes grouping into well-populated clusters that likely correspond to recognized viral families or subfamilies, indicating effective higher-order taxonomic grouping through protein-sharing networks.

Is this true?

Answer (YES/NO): NO